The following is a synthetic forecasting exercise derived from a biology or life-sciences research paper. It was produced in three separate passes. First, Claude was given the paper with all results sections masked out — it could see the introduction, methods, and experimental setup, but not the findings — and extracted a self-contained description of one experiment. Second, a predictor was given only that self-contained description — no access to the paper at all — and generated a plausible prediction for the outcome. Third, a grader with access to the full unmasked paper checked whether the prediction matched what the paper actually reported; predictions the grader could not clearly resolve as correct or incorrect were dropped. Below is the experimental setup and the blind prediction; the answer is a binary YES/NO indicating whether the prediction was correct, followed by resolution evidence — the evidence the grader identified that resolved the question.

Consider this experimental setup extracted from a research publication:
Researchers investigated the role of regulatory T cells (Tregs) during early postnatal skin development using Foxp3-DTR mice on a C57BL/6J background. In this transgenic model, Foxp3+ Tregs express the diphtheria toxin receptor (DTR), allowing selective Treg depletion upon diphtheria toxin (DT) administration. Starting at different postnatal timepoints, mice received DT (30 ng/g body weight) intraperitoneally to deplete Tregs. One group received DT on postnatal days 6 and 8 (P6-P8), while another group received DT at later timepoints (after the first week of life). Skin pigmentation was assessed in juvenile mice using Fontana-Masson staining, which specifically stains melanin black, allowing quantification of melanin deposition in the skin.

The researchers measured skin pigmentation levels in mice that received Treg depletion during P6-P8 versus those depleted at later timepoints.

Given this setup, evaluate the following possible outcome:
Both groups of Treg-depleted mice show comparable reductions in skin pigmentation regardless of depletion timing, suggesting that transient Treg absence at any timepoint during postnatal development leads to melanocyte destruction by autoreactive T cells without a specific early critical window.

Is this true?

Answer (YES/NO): NO